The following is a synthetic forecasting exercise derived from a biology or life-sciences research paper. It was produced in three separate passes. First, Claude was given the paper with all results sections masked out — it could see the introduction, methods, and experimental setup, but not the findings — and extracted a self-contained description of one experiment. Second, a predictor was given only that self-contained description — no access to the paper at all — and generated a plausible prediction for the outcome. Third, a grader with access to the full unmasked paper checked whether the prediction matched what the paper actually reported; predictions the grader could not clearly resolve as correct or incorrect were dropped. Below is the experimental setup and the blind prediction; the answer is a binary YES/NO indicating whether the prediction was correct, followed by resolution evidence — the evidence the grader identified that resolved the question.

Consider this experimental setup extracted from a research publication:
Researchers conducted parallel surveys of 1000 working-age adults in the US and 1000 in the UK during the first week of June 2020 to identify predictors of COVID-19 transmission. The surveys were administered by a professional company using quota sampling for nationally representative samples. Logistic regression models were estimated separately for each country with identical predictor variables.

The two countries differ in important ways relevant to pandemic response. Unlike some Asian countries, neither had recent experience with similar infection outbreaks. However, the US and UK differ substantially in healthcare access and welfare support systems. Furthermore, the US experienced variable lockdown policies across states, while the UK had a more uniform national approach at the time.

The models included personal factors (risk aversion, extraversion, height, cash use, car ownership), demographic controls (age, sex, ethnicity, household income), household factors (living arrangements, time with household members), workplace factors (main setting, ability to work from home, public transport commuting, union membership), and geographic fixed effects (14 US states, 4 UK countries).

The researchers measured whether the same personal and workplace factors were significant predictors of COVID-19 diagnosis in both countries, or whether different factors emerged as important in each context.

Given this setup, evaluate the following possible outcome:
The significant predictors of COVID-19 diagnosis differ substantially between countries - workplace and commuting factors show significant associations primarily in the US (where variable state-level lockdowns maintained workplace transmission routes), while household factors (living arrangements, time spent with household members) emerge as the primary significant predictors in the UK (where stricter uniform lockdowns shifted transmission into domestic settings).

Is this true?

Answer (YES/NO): NO